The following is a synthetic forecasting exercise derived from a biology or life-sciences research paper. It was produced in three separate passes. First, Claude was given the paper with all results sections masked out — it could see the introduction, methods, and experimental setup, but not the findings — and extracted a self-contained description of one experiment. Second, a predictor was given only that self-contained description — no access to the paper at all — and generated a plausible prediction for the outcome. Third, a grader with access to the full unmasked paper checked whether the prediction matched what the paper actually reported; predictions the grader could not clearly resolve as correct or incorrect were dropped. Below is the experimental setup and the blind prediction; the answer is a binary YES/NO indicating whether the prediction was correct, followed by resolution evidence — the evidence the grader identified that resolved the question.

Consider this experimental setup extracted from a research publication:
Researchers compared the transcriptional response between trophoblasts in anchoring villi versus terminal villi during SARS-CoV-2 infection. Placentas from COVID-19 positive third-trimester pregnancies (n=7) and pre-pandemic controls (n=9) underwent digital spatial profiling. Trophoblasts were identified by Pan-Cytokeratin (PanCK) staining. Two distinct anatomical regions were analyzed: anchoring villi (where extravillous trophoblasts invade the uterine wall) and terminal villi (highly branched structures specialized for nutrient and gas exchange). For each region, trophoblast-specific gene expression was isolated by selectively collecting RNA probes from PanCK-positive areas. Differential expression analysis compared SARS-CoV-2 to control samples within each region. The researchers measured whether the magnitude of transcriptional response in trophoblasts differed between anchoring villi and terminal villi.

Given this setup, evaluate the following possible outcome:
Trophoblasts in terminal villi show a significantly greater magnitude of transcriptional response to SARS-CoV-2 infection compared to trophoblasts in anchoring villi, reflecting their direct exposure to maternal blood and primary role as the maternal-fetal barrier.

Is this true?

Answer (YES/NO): NO